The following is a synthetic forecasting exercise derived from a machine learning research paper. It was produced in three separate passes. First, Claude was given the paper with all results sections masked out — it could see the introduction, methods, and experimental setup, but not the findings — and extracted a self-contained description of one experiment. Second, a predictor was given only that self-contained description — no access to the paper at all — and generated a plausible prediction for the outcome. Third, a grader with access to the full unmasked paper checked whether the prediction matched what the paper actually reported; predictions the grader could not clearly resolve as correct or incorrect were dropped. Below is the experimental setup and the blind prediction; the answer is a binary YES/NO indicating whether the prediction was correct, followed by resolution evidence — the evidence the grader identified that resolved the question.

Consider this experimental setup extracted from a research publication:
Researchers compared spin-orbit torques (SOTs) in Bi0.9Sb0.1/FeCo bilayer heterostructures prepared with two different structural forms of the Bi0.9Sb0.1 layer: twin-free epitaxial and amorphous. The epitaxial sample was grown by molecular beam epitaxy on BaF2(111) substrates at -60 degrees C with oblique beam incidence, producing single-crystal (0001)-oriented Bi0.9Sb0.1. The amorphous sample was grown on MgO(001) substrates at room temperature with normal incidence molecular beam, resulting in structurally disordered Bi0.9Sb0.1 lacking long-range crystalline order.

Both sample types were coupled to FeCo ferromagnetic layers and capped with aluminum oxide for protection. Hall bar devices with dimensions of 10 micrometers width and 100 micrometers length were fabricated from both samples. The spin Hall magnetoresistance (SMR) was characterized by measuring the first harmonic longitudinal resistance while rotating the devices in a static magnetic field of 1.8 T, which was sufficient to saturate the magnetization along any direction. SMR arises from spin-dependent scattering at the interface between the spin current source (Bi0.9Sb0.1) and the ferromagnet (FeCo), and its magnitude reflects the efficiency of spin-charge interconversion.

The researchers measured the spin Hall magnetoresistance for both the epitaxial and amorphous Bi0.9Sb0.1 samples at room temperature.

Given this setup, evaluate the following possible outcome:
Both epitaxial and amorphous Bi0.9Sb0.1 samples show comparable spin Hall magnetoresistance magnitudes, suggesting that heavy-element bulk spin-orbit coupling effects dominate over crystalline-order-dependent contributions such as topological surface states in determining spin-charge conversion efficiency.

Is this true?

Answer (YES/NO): NO